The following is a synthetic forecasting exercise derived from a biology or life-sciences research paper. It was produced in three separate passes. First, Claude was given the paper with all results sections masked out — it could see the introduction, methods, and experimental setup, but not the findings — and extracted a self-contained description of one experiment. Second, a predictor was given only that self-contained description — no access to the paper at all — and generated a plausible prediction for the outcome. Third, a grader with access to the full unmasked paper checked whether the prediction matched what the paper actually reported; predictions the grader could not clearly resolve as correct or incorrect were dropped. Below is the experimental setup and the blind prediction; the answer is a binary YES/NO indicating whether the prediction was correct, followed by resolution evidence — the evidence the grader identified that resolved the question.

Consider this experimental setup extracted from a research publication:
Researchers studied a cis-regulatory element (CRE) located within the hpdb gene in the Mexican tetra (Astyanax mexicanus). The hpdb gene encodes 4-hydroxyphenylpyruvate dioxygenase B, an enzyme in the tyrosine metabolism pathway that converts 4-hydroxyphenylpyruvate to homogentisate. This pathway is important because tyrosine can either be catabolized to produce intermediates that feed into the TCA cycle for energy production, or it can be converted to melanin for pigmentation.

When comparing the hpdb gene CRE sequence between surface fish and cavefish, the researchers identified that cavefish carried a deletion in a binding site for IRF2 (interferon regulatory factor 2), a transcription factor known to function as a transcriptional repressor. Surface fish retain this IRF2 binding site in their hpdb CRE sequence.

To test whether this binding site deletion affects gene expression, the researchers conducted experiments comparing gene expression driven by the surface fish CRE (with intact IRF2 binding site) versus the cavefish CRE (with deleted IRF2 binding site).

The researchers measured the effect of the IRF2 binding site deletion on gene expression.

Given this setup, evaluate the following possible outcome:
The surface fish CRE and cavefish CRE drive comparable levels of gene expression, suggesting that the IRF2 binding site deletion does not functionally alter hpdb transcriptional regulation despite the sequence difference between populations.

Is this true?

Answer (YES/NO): NO